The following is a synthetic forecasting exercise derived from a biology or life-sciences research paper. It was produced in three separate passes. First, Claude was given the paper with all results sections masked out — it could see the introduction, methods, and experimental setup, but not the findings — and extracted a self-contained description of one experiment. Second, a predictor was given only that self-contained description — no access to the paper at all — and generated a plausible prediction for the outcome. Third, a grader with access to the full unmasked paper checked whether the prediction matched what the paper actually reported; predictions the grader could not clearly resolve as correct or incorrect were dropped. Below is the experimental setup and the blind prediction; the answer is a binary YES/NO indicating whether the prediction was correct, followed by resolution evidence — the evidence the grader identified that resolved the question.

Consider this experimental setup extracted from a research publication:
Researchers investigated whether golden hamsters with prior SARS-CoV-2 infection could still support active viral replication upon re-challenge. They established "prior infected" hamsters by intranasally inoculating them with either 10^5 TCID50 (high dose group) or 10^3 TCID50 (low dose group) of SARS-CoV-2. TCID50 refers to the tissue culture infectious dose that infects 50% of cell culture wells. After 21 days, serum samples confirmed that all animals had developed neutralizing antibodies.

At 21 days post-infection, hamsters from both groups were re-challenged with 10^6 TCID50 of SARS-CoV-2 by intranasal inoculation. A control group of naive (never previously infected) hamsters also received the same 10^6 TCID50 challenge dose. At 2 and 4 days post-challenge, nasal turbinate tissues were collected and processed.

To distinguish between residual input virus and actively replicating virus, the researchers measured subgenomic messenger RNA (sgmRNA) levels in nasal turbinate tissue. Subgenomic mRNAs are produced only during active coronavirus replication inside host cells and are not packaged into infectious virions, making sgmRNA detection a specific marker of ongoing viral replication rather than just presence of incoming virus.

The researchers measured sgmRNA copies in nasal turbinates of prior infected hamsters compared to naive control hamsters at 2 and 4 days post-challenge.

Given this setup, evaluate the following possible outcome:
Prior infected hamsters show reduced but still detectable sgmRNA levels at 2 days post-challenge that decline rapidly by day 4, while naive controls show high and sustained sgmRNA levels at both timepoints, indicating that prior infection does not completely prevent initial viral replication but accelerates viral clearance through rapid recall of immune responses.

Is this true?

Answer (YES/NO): YES